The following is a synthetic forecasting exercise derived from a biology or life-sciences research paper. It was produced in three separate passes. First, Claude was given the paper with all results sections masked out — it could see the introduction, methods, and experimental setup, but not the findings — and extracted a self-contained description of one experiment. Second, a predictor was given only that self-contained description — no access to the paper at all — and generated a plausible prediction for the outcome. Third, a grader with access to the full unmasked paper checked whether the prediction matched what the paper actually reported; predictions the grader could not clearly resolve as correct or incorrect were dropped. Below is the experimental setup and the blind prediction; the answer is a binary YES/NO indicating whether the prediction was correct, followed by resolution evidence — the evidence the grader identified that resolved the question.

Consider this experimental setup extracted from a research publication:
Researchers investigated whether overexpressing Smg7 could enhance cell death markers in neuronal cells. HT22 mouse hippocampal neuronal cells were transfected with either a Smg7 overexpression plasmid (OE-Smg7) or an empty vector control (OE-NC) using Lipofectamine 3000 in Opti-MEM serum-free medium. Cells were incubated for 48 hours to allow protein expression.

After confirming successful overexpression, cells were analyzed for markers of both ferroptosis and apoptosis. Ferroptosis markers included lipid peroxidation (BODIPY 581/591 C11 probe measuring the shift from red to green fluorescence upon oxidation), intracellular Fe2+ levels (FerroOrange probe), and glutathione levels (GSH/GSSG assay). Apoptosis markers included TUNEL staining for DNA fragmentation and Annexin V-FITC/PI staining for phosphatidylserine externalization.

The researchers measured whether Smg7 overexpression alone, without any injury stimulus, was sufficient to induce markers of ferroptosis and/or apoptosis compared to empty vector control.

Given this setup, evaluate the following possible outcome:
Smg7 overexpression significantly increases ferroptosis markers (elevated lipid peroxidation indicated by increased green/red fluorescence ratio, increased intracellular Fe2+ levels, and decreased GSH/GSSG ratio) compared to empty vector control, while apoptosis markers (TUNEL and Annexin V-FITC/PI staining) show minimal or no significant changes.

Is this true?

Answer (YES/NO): NO